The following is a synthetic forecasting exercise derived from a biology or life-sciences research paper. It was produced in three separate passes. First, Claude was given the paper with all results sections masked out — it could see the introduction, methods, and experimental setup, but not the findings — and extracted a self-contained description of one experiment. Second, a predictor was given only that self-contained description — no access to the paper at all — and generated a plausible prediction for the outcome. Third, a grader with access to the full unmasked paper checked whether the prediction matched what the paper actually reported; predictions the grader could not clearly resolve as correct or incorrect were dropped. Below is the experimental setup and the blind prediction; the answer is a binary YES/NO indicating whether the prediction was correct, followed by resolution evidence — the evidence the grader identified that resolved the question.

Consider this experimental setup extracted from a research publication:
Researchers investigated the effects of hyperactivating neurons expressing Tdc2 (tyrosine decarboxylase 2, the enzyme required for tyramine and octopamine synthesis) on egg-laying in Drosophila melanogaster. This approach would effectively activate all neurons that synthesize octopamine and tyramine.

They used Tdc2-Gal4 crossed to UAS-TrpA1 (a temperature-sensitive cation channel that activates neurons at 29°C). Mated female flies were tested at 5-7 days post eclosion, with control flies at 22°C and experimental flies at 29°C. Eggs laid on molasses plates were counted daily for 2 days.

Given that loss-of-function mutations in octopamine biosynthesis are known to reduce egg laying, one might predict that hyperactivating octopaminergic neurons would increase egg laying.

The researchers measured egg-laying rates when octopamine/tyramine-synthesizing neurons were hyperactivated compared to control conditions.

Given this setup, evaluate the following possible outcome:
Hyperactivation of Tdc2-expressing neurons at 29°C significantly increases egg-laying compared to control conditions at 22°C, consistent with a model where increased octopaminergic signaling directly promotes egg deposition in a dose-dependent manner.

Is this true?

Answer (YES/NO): NO